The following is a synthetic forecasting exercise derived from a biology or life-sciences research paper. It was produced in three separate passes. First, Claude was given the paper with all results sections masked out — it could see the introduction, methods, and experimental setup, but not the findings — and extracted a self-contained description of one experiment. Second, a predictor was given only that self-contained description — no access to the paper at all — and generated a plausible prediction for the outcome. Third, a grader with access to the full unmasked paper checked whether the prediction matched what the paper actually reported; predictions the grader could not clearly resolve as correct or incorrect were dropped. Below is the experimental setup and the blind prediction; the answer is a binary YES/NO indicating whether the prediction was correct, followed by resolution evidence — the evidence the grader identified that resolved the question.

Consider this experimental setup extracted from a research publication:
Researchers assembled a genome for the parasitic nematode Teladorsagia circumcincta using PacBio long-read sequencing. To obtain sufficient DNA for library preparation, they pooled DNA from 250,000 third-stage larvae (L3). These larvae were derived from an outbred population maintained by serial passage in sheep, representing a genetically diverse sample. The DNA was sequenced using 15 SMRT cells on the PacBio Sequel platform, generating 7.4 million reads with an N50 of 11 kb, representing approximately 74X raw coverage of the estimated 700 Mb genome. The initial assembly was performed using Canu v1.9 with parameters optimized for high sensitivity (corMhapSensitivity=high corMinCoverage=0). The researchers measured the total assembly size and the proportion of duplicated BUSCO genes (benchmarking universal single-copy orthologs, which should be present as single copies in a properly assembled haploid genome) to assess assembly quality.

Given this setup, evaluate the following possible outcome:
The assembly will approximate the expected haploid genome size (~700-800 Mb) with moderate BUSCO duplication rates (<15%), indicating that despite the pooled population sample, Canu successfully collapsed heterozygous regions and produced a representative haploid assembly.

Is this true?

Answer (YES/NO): NO